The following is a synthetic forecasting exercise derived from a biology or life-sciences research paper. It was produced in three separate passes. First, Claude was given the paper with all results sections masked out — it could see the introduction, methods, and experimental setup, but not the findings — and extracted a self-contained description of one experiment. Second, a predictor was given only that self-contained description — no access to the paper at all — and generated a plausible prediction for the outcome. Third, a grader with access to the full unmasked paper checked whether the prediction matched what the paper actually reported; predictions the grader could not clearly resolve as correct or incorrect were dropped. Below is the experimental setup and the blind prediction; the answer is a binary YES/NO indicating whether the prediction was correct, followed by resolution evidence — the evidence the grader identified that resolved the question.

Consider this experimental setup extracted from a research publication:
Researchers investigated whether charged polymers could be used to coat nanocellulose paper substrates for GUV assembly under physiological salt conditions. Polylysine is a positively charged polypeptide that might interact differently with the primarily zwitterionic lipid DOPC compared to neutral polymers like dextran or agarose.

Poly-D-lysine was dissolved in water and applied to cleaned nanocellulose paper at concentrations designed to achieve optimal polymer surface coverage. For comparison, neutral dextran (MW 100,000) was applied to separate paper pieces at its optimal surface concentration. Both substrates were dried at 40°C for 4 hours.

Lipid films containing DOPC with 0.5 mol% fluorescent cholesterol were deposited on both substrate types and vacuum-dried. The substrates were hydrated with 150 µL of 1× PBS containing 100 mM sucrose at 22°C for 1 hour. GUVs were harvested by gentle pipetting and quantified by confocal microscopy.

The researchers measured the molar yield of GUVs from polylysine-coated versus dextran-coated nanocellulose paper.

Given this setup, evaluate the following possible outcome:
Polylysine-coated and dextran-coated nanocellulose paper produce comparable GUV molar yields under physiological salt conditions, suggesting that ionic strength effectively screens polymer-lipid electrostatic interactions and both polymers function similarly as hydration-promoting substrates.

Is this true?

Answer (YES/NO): NO